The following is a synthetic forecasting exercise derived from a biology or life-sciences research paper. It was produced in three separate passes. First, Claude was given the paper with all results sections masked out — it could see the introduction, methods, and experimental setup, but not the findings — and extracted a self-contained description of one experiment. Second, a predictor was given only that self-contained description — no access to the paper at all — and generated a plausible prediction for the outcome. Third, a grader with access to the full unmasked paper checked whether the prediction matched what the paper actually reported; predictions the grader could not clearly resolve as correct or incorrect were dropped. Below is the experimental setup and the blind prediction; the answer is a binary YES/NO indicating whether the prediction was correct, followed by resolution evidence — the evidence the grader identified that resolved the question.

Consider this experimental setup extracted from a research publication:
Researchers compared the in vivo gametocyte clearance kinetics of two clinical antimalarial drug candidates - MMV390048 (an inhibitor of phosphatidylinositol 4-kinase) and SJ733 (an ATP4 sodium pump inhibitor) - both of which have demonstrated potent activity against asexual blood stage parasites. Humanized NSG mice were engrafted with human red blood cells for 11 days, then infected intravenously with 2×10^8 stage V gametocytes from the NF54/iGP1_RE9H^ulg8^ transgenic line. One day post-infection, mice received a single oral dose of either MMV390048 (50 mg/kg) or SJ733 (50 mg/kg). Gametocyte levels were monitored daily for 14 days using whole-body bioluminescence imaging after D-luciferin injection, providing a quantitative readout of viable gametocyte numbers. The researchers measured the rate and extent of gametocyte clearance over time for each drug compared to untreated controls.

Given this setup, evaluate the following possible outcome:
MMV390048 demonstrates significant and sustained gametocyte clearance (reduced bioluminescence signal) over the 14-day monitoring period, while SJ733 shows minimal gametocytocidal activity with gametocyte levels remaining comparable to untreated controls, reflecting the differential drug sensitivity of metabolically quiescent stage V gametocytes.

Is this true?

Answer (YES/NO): YES